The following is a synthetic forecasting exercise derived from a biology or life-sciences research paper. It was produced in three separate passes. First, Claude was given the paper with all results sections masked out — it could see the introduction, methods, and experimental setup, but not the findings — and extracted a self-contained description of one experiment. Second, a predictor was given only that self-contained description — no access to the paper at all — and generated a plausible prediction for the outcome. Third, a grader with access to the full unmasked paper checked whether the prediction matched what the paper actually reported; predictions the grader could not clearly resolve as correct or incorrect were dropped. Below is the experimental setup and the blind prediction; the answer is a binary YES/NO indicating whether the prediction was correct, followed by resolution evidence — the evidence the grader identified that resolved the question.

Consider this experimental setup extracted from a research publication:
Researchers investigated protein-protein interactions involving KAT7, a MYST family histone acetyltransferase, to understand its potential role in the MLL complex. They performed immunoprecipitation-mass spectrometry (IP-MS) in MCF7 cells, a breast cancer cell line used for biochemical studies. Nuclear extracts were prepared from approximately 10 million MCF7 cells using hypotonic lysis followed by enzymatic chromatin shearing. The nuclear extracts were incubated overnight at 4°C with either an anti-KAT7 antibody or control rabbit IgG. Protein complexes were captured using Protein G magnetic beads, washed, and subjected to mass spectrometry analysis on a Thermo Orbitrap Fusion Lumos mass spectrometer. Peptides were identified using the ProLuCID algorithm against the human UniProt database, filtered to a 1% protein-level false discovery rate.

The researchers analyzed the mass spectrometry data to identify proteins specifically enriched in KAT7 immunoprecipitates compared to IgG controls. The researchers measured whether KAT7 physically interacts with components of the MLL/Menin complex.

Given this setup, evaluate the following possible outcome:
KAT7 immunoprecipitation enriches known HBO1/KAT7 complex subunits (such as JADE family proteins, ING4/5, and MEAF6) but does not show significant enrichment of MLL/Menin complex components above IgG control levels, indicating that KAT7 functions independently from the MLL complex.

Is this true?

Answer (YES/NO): NO